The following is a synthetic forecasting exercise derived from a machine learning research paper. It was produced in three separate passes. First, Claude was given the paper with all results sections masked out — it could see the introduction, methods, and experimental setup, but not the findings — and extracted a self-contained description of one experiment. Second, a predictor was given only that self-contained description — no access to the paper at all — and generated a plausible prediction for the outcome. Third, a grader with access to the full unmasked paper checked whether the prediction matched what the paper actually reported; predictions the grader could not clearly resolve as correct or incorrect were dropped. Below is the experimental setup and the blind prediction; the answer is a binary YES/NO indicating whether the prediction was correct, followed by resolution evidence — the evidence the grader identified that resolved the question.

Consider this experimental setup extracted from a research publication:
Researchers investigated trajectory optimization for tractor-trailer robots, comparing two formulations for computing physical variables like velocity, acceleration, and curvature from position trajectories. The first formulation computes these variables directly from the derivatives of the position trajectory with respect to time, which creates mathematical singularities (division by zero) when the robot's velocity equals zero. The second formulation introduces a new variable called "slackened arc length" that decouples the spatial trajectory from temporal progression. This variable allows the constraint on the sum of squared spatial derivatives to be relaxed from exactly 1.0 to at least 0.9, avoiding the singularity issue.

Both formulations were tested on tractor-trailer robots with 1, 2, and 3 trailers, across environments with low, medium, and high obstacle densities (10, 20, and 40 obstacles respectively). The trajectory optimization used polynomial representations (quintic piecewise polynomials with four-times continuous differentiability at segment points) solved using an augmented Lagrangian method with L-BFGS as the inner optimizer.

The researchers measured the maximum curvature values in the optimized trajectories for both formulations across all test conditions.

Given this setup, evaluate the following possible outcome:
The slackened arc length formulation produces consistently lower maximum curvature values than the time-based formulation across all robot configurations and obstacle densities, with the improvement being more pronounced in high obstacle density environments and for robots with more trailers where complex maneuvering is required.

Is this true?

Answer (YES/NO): NO